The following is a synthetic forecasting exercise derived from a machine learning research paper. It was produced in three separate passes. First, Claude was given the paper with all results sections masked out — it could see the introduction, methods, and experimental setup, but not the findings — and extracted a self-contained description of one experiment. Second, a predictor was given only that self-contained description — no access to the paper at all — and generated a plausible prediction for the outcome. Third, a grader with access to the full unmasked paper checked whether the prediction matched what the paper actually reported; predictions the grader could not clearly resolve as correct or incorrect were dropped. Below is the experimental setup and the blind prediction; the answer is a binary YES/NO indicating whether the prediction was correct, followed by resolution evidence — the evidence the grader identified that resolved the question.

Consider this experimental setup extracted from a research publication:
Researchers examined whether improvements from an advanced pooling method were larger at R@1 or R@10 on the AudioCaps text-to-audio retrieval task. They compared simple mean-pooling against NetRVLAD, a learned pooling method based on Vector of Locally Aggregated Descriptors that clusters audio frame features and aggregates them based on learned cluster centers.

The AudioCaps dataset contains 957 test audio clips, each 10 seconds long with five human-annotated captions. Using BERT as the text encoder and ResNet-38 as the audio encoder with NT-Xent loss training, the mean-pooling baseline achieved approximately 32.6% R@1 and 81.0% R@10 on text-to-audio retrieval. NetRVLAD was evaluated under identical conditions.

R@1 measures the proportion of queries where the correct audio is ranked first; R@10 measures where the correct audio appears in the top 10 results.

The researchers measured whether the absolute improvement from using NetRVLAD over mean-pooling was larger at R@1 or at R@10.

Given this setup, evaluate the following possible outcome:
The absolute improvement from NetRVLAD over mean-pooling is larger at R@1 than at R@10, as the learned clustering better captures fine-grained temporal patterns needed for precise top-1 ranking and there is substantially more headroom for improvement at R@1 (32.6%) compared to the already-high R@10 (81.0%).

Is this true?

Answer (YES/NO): NO